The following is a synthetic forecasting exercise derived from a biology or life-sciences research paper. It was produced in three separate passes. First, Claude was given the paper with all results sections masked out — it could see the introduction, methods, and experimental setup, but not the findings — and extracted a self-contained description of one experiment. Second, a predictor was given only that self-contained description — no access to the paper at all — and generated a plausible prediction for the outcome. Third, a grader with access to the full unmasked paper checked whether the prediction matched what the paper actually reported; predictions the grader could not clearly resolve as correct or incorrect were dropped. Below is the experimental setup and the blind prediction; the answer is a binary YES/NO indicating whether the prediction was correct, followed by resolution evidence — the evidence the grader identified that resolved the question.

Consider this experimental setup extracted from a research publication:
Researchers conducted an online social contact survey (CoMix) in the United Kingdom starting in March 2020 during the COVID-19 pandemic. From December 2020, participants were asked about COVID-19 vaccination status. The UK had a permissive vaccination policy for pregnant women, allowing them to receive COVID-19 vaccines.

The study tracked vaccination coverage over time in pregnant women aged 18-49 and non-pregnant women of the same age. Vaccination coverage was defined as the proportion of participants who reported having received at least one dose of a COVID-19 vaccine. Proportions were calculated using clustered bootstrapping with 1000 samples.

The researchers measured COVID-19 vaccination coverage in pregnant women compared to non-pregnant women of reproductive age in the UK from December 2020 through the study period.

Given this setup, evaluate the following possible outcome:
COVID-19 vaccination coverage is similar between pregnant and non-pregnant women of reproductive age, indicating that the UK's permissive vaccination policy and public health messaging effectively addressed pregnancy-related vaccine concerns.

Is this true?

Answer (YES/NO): NO